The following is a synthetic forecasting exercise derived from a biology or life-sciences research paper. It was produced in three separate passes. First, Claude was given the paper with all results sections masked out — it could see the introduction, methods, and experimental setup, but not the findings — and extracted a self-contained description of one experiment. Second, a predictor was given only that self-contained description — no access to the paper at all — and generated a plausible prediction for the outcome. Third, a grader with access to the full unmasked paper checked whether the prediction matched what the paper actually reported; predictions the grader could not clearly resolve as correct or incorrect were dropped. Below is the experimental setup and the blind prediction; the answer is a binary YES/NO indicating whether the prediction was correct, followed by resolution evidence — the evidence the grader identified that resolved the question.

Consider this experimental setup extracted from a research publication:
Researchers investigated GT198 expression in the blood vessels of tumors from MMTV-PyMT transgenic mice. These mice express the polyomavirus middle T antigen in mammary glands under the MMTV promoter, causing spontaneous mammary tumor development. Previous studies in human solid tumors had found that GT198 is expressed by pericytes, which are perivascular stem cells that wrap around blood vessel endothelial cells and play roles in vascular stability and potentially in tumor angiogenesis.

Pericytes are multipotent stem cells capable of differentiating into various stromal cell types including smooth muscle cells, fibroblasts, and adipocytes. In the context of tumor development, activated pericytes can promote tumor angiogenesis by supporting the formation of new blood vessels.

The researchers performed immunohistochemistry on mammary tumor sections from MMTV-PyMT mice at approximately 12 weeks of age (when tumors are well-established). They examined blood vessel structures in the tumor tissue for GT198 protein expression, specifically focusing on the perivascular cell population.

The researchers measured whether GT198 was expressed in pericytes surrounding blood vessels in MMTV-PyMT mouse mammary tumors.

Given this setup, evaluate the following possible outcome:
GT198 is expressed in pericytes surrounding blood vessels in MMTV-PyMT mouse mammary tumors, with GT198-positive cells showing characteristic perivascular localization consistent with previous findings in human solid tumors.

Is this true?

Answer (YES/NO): YES